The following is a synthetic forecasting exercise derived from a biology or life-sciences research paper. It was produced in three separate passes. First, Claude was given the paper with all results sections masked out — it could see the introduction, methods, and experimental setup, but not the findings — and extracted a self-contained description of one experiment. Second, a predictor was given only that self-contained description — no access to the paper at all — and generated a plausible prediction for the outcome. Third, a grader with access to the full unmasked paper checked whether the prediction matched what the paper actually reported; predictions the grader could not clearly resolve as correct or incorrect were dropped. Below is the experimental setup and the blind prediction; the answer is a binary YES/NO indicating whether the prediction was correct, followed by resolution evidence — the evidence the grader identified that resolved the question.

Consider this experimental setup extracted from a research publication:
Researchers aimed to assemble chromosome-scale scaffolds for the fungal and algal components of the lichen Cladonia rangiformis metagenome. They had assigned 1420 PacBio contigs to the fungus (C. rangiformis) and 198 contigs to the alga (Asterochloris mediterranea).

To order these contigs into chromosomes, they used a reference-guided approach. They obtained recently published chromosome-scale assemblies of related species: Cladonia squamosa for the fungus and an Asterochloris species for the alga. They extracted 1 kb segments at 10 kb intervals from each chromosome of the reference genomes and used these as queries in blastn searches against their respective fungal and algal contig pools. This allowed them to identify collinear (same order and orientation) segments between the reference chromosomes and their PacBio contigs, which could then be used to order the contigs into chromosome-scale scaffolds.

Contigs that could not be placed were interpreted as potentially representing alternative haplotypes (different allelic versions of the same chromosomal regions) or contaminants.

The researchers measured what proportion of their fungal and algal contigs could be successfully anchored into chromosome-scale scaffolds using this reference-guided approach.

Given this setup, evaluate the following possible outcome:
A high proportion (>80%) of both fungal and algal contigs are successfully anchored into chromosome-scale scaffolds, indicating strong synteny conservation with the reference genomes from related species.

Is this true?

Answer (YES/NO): NO